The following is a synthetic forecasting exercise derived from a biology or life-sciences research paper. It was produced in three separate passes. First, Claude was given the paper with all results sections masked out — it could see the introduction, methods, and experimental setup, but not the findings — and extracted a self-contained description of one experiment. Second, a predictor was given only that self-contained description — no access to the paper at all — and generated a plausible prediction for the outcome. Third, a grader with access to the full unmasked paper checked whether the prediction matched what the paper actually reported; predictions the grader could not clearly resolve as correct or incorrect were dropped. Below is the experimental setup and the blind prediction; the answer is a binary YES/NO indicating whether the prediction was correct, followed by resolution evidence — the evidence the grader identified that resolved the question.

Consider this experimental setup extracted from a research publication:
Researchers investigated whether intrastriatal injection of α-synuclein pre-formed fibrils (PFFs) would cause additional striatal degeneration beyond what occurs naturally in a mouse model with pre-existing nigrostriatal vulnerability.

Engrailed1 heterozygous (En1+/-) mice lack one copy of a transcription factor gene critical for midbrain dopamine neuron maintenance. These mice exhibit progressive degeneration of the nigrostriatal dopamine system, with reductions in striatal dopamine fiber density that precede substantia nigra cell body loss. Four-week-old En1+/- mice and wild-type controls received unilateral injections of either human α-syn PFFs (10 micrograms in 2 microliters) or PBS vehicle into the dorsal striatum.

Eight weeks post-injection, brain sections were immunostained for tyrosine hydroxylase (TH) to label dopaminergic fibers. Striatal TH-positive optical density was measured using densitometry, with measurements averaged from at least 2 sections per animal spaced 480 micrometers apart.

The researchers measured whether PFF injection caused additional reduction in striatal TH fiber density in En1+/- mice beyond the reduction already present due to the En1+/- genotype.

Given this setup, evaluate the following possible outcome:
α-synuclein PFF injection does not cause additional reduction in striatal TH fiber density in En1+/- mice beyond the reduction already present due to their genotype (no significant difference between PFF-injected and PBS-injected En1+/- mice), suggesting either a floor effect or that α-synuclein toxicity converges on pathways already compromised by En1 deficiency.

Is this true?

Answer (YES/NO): YES